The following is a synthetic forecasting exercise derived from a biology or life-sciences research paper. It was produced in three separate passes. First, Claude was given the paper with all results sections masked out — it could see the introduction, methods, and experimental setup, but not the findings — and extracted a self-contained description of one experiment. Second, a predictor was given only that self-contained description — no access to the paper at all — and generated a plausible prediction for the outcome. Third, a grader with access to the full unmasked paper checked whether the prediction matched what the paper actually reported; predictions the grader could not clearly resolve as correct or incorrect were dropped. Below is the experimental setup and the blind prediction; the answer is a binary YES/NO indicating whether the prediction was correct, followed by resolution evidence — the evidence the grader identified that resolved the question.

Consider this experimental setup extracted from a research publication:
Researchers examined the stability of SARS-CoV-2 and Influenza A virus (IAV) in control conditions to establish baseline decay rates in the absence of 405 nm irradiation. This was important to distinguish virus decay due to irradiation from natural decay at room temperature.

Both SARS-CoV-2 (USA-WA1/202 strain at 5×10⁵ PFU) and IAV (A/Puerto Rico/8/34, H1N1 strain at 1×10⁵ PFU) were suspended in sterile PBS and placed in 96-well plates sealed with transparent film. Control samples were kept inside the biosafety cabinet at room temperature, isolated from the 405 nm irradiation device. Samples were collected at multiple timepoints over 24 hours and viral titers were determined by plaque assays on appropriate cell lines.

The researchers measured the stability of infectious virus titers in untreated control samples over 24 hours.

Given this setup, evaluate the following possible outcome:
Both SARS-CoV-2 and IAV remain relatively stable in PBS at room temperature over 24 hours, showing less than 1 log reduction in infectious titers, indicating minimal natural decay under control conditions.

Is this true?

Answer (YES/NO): YES